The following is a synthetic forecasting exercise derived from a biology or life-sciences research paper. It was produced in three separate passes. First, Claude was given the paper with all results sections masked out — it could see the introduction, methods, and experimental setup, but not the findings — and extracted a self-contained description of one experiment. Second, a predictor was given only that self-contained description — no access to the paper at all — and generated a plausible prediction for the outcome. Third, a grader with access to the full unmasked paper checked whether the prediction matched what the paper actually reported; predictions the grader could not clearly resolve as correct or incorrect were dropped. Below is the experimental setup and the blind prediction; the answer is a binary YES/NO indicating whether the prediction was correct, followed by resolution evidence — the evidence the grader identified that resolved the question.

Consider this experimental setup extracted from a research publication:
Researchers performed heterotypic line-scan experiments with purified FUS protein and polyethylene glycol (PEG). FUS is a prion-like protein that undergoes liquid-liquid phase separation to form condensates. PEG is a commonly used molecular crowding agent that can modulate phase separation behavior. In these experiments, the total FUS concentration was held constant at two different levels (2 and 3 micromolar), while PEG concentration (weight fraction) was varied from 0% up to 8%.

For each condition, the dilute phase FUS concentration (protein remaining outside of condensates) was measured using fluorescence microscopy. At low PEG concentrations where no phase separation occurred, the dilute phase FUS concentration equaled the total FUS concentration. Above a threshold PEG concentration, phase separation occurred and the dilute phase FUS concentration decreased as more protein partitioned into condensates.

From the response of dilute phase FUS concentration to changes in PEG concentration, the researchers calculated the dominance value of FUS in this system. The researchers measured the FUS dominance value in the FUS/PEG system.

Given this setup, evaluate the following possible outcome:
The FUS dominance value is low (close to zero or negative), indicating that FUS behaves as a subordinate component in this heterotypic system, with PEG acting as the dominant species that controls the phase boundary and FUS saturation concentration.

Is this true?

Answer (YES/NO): NO